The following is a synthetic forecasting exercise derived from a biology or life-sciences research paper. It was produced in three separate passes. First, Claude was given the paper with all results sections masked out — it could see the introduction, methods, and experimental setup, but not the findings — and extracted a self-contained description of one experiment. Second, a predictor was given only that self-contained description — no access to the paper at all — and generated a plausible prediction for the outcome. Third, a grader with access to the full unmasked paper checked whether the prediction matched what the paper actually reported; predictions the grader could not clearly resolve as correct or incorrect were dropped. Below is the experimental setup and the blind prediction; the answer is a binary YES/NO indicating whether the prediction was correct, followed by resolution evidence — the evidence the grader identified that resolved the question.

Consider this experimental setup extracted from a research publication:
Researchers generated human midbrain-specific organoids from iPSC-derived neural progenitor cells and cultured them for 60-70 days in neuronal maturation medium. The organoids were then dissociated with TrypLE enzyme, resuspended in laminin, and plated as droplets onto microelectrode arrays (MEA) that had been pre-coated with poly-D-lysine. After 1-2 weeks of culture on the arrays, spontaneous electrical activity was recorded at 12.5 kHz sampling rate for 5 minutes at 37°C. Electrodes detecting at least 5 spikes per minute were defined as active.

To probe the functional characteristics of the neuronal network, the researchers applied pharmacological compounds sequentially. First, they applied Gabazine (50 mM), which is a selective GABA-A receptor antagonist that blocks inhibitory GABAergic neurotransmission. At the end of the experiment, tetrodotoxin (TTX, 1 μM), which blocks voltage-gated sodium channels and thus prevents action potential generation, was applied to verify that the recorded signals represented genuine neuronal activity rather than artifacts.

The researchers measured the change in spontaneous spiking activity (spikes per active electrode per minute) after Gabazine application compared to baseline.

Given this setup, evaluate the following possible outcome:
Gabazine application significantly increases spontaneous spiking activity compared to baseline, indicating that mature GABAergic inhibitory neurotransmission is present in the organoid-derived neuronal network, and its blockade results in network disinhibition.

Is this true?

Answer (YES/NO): YES